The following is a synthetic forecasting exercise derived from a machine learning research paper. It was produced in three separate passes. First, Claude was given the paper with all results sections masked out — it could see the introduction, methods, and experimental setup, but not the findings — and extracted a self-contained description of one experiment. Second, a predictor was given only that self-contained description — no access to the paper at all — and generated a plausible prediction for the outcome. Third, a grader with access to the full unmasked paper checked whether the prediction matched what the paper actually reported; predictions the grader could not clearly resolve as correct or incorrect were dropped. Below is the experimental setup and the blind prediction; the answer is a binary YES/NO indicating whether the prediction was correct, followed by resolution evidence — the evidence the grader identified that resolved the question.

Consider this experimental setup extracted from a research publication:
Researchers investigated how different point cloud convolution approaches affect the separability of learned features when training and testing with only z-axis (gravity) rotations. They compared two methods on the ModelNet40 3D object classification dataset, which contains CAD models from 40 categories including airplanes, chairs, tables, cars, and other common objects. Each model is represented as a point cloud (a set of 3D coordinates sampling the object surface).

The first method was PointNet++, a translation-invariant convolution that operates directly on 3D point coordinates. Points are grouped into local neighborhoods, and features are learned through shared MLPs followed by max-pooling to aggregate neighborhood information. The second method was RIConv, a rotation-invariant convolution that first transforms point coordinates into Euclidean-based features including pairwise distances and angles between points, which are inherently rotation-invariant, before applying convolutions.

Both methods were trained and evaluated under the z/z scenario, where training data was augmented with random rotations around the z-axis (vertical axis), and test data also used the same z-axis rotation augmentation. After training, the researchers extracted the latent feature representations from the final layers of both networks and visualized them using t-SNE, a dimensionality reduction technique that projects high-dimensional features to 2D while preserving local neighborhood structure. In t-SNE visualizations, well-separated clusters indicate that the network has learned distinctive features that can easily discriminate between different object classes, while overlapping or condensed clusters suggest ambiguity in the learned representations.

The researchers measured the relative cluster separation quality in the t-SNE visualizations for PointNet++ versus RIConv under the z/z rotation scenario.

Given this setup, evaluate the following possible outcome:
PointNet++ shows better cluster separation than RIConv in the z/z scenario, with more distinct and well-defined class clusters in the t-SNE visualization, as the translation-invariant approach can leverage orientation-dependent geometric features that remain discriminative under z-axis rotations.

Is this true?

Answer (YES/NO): YES